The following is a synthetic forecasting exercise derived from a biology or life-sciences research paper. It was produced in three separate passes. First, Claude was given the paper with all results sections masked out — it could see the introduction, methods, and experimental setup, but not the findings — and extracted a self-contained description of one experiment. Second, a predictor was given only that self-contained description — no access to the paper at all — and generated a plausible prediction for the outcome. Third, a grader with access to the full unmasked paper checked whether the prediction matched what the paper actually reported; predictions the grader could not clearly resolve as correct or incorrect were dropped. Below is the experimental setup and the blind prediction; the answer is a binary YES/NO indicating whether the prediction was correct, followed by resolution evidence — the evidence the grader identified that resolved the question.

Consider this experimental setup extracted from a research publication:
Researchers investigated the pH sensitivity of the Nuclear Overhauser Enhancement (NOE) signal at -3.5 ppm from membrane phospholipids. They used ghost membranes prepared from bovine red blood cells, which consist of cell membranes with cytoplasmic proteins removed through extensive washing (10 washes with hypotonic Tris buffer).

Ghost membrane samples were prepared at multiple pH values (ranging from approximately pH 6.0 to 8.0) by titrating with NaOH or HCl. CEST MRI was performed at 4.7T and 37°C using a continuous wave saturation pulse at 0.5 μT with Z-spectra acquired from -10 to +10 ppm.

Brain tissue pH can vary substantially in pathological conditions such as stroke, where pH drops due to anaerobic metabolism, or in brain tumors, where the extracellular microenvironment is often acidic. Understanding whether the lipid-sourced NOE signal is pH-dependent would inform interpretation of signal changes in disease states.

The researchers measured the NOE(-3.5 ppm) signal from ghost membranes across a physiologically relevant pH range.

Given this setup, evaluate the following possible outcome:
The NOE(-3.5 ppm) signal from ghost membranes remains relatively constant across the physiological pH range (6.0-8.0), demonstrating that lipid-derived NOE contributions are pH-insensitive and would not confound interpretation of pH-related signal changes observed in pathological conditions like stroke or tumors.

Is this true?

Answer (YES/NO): YES